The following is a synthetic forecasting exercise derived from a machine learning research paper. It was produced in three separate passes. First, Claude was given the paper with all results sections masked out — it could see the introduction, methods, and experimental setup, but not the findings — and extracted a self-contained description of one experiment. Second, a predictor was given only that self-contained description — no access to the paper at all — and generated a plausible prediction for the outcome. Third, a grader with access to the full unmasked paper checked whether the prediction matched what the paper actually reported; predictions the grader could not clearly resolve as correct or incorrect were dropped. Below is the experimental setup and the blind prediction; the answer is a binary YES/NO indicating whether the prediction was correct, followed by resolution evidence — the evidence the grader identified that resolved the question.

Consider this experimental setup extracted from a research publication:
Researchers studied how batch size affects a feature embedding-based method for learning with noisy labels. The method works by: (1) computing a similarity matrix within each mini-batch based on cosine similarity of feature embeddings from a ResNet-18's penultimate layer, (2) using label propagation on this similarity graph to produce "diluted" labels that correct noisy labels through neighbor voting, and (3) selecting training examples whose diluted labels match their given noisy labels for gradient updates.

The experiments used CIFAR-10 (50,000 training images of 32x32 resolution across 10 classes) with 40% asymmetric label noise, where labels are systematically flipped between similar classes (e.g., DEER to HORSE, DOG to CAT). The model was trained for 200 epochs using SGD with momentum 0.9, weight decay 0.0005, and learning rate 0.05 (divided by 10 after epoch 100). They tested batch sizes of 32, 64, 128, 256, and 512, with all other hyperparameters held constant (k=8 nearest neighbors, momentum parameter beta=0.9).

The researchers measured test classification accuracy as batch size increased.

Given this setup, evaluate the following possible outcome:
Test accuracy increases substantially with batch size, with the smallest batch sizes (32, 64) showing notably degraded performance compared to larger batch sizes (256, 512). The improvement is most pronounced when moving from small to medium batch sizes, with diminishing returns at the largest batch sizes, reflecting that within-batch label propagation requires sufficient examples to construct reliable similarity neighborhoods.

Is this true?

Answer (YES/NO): YES